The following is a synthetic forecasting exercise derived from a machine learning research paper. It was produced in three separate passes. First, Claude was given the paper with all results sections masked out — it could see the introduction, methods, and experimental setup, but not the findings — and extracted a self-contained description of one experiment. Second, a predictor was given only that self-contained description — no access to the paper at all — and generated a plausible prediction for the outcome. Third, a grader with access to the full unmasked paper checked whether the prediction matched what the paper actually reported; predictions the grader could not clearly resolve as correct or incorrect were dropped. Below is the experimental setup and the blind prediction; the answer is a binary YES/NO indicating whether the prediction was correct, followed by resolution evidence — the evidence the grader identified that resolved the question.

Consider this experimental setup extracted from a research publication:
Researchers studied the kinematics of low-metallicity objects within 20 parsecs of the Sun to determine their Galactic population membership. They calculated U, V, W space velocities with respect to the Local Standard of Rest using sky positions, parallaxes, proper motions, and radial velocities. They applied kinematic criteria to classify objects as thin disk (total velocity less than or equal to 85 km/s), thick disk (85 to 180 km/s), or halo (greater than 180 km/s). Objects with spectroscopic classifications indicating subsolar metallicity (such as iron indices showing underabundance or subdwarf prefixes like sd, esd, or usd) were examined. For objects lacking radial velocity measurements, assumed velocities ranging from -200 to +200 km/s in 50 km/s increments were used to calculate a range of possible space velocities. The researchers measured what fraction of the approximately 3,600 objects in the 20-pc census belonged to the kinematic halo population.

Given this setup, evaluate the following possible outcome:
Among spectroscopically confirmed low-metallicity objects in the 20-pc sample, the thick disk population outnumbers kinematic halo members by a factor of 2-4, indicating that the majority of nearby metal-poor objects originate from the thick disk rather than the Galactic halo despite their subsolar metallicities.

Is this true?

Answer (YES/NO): NO